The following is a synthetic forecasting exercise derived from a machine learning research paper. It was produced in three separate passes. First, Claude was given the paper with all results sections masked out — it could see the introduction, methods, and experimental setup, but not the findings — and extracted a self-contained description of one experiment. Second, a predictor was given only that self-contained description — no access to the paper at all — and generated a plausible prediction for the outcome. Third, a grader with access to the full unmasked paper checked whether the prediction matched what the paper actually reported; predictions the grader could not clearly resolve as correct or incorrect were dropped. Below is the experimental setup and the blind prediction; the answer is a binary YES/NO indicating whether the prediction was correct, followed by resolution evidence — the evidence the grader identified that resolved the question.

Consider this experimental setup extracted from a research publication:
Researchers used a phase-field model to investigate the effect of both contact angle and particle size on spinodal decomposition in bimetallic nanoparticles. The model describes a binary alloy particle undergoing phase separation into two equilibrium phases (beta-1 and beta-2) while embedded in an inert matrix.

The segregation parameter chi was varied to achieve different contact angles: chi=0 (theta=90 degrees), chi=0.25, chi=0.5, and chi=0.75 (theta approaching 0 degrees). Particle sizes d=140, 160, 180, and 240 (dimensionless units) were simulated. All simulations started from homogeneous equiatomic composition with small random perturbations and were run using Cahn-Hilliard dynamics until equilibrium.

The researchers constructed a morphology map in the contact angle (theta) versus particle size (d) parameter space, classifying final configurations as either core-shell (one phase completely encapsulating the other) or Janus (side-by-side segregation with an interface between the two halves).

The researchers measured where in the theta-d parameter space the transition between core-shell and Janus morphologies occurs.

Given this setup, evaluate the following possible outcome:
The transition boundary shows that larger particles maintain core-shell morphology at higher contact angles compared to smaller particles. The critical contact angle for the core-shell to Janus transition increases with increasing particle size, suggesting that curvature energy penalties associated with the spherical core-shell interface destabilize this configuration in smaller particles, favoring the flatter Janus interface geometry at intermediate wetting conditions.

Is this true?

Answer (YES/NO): YES